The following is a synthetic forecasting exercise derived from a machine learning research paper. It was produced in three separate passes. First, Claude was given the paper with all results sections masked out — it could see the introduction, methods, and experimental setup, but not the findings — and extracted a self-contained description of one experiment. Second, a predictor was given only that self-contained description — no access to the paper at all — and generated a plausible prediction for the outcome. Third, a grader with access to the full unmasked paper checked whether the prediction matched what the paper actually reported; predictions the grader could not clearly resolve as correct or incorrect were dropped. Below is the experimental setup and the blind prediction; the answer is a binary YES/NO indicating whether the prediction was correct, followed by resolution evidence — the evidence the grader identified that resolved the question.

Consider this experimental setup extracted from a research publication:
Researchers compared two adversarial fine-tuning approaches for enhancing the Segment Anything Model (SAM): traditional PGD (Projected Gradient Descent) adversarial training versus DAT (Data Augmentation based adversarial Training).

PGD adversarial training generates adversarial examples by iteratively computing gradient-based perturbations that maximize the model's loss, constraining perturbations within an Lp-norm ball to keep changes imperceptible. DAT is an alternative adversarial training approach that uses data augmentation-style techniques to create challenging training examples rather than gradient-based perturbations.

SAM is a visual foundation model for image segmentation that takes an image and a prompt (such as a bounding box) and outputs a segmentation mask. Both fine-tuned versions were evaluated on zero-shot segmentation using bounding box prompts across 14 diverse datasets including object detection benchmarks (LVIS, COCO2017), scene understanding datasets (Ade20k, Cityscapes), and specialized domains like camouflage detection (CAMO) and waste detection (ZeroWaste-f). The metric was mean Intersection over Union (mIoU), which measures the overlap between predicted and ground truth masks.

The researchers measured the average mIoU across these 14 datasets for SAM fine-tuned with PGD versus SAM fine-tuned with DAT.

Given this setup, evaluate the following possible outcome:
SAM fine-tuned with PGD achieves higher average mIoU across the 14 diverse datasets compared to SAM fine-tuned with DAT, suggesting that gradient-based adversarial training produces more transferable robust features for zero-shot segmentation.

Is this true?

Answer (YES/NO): YES